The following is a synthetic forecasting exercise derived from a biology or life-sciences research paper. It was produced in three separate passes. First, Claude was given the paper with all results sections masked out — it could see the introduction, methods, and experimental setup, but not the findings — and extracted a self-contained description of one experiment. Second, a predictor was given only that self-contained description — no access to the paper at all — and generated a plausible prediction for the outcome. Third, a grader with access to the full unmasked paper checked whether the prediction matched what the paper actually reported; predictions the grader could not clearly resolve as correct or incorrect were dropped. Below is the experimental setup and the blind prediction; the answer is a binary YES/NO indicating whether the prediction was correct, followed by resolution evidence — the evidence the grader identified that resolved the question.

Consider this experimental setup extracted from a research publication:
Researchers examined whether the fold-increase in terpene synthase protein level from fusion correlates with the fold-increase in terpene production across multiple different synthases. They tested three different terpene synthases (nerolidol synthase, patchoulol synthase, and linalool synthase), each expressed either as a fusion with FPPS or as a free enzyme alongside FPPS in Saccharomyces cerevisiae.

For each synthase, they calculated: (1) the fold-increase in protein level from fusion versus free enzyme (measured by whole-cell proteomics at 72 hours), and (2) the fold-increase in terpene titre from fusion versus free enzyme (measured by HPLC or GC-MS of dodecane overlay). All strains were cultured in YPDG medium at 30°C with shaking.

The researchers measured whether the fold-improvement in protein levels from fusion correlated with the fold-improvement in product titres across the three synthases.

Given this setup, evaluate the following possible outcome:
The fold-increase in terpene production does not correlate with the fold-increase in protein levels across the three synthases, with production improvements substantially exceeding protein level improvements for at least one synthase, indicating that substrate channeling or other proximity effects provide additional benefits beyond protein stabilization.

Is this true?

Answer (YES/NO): NO